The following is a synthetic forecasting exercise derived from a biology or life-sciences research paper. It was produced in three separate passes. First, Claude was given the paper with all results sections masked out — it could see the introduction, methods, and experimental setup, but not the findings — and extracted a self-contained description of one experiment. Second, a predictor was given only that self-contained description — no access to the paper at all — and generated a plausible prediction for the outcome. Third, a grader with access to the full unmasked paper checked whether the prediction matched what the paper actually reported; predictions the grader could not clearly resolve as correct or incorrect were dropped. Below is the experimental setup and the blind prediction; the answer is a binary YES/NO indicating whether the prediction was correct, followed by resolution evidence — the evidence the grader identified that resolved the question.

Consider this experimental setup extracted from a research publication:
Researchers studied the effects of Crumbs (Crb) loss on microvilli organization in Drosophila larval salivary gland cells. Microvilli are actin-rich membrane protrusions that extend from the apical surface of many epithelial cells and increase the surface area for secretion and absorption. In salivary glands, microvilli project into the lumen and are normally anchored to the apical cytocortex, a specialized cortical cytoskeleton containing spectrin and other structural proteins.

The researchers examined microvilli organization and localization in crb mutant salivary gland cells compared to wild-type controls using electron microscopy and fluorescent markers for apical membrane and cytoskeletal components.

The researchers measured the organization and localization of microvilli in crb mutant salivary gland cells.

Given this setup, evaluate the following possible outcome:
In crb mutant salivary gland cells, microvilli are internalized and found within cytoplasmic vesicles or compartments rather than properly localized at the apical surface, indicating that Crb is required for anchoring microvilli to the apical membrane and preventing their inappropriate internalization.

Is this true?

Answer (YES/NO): YES